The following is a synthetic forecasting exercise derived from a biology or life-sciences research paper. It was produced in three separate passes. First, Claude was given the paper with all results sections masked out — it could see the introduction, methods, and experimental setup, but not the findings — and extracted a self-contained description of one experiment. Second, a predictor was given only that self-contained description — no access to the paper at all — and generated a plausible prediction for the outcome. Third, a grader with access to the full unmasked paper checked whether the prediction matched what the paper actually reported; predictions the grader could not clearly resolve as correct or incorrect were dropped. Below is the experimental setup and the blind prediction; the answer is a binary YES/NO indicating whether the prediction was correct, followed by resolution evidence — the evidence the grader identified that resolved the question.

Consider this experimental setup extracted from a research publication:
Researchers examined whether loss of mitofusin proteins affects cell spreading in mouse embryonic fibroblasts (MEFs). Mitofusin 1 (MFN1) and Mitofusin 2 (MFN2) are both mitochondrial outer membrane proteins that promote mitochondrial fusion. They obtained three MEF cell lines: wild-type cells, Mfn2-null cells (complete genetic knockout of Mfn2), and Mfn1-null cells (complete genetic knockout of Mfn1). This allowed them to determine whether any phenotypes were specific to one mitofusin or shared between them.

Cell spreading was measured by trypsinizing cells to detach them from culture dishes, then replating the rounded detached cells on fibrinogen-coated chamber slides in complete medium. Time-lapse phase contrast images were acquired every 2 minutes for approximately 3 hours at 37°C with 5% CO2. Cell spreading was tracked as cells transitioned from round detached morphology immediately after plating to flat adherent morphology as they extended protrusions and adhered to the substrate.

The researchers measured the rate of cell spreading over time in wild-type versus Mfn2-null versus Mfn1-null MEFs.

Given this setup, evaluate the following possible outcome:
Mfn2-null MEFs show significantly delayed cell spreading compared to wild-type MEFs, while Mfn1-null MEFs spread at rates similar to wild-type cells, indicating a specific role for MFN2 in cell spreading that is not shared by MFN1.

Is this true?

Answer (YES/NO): YES